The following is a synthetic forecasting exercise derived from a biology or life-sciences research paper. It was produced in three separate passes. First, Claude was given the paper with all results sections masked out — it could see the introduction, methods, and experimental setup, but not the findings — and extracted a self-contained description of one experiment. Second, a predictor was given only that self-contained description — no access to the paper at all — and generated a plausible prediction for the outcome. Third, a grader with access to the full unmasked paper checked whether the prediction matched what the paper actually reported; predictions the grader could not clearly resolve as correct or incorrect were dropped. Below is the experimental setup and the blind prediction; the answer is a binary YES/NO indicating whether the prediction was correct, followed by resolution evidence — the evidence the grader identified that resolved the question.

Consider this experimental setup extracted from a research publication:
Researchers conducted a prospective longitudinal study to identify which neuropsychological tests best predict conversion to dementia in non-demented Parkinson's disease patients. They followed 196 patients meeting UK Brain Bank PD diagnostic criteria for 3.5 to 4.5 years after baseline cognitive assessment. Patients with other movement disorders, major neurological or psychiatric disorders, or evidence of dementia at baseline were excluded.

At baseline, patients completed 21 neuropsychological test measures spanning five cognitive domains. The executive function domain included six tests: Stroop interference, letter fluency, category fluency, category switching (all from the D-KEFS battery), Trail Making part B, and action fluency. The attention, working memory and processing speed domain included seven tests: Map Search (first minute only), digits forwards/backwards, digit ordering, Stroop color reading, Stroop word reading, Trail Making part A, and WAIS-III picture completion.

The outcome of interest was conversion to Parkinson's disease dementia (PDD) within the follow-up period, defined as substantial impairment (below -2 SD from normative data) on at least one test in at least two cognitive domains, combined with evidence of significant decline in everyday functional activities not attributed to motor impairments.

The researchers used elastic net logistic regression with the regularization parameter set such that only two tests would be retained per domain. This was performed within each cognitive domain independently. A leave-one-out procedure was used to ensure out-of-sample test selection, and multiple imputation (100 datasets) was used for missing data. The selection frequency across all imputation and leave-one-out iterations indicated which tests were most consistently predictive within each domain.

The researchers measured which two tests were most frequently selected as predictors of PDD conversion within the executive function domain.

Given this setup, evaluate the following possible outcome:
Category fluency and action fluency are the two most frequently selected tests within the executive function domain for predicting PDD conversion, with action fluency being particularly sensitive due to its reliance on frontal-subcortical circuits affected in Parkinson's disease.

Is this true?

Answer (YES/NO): NO